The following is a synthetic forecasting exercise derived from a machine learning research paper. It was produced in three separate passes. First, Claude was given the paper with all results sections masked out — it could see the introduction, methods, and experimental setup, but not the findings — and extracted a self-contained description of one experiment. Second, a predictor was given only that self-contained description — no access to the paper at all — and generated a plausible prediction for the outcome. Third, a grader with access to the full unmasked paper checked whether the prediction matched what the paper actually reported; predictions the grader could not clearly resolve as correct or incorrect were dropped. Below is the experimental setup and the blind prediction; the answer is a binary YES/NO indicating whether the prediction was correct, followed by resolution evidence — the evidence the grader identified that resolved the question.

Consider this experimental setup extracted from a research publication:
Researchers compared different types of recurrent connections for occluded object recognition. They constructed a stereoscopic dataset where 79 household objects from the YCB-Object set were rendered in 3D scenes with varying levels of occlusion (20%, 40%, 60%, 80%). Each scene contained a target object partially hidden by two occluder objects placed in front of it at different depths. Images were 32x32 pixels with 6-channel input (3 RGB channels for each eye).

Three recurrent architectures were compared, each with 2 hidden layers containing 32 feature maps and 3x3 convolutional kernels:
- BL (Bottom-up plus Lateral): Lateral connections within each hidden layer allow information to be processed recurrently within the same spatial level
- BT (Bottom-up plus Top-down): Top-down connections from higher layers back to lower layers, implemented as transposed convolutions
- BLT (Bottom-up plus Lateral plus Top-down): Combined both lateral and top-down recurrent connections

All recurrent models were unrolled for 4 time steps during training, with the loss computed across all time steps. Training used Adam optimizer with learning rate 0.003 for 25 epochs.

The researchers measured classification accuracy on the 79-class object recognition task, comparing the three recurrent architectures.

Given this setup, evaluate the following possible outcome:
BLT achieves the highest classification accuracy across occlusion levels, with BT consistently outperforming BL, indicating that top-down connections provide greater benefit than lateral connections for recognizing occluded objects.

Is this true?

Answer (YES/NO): NO